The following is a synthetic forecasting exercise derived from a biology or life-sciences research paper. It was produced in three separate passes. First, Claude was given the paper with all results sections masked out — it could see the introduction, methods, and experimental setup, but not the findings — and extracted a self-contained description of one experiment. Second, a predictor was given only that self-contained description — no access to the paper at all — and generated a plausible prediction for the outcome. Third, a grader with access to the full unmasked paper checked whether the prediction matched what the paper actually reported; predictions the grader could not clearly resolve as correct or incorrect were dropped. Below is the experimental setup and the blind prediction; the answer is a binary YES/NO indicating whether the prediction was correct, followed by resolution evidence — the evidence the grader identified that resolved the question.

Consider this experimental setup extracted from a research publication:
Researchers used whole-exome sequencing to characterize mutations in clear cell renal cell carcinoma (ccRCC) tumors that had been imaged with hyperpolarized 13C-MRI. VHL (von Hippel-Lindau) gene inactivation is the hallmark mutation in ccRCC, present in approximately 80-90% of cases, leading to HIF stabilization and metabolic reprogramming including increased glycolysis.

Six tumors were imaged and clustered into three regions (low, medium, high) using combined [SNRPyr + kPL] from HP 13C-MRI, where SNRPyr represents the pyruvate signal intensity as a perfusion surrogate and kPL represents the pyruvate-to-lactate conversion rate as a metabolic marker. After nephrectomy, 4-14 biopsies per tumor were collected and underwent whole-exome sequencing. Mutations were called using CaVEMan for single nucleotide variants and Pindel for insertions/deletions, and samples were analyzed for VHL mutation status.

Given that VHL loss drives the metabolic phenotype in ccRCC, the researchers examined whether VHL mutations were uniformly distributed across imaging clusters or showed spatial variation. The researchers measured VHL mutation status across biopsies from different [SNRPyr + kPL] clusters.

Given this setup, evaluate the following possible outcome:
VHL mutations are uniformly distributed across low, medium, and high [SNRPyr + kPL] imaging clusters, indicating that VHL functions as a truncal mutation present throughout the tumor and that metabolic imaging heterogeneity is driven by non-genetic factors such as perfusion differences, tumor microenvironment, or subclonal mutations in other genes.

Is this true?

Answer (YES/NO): YES